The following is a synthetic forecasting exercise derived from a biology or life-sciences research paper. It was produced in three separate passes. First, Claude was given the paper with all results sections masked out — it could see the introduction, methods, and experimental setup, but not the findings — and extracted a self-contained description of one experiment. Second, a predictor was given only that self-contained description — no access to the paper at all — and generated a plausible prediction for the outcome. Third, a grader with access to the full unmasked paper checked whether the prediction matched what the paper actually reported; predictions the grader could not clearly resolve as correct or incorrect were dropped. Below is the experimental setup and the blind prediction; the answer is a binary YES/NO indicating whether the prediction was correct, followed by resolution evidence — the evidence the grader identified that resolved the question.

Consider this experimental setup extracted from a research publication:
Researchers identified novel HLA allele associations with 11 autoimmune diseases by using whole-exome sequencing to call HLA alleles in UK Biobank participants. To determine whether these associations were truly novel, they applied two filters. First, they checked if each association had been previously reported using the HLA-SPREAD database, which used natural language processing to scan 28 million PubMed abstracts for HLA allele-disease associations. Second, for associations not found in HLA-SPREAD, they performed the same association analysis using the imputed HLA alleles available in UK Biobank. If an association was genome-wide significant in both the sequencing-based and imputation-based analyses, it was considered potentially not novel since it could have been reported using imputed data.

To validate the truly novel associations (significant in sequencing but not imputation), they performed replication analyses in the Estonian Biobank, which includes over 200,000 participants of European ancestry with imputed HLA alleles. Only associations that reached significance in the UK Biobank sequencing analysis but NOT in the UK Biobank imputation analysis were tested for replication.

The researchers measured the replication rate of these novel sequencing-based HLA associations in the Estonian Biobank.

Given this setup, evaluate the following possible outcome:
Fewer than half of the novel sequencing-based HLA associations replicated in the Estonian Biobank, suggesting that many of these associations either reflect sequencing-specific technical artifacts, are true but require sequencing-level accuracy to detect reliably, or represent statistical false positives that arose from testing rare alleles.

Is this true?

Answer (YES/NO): YES